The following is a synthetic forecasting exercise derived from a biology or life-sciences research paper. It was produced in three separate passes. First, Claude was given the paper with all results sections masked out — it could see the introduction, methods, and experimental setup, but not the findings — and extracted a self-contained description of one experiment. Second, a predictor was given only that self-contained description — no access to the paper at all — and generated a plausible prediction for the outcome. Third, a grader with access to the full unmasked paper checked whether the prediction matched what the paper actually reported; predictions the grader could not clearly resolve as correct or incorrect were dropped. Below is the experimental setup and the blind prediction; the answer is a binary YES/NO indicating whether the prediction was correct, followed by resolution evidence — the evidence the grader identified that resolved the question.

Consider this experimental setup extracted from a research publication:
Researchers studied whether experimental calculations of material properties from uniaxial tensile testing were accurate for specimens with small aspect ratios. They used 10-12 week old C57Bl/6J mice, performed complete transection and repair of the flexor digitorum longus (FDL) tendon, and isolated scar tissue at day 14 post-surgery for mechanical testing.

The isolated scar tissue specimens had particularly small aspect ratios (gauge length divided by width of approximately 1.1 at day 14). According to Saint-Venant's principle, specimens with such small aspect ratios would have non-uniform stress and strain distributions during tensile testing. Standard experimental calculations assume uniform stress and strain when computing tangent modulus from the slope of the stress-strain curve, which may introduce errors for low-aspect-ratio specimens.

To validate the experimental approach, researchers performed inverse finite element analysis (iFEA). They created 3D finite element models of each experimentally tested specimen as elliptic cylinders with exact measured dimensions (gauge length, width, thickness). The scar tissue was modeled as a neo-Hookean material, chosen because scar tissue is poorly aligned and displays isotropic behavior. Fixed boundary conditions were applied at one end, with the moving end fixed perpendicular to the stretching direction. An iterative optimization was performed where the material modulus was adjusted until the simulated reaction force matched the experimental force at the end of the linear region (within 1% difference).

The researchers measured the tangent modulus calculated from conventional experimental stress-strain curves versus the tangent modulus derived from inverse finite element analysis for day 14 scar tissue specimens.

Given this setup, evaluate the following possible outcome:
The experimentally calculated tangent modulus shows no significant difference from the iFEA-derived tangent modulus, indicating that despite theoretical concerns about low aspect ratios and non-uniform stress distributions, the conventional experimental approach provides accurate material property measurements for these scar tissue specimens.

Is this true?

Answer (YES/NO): YES